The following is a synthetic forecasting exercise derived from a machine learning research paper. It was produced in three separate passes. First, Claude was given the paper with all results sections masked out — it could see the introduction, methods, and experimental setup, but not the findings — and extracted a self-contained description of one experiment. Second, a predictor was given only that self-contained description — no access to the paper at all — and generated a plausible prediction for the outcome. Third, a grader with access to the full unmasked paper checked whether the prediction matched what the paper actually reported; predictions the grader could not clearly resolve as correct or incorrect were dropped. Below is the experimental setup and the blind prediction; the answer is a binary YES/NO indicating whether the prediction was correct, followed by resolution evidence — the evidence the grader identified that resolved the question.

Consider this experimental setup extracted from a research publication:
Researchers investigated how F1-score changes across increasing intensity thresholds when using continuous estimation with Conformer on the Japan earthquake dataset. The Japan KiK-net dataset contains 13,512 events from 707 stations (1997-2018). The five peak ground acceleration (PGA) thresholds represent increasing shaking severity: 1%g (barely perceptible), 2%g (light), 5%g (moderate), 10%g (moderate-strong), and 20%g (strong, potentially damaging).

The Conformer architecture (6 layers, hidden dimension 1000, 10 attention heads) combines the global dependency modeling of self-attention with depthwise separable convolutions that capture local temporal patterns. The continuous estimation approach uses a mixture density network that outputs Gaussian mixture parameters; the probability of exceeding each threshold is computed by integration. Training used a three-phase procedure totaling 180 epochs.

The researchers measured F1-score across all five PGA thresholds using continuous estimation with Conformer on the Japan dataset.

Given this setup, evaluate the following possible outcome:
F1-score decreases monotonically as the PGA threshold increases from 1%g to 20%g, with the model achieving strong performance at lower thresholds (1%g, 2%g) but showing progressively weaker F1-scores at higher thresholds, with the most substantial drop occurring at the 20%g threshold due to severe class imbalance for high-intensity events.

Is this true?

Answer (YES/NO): NO